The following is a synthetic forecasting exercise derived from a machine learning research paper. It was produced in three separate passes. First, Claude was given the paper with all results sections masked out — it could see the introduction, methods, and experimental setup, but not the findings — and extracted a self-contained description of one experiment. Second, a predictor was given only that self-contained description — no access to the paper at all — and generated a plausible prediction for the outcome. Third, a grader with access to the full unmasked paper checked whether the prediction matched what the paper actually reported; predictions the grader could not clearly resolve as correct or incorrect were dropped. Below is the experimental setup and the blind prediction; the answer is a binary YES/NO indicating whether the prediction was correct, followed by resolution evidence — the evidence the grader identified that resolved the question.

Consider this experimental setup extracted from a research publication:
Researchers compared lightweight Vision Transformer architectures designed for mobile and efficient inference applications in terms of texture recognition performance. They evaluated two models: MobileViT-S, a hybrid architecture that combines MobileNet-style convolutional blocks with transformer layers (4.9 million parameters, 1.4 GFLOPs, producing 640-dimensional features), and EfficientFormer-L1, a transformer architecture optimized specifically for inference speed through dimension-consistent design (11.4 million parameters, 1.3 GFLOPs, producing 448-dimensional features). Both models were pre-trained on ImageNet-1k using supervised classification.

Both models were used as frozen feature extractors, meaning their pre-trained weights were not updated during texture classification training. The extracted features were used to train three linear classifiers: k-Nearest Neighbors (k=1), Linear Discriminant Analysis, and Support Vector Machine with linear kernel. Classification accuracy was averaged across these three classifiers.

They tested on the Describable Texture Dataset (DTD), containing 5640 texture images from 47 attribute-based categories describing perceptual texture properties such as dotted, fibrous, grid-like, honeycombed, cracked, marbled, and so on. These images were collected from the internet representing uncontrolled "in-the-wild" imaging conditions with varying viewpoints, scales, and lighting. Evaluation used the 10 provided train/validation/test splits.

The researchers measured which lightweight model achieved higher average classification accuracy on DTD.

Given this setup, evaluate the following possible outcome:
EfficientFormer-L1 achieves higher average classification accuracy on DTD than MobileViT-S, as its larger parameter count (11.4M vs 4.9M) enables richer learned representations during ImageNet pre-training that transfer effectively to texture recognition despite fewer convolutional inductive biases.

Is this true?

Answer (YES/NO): YES